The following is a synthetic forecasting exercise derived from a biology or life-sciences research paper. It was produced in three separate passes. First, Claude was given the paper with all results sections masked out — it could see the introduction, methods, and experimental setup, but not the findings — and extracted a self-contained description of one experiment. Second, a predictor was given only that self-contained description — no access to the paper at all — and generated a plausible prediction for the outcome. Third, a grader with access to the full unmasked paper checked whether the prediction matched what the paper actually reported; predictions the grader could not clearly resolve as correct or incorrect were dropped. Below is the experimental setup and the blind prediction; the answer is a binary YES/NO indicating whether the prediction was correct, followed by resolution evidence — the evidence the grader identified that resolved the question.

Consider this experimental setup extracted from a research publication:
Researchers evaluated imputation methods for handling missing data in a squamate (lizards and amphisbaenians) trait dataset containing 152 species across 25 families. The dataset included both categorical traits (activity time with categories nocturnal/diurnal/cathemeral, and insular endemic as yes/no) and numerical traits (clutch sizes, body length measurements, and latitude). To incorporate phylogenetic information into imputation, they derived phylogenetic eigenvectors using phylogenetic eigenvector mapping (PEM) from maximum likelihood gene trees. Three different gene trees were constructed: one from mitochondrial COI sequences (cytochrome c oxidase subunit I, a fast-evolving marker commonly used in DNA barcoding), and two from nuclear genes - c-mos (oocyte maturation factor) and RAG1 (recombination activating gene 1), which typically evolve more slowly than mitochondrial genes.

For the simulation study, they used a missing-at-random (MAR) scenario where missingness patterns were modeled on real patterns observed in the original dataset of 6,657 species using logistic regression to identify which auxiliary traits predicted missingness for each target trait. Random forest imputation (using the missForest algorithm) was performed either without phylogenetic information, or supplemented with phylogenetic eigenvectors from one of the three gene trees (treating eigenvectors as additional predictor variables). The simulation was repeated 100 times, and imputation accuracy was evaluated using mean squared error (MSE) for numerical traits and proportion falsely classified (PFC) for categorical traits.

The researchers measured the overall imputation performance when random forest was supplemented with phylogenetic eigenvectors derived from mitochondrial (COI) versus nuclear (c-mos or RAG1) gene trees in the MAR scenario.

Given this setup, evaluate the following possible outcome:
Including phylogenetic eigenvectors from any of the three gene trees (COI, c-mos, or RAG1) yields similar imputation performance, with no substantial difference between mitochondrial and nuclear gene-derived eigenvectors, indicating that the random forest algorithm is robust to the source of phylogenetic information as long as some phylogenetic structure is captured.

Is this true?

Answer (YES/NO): NO